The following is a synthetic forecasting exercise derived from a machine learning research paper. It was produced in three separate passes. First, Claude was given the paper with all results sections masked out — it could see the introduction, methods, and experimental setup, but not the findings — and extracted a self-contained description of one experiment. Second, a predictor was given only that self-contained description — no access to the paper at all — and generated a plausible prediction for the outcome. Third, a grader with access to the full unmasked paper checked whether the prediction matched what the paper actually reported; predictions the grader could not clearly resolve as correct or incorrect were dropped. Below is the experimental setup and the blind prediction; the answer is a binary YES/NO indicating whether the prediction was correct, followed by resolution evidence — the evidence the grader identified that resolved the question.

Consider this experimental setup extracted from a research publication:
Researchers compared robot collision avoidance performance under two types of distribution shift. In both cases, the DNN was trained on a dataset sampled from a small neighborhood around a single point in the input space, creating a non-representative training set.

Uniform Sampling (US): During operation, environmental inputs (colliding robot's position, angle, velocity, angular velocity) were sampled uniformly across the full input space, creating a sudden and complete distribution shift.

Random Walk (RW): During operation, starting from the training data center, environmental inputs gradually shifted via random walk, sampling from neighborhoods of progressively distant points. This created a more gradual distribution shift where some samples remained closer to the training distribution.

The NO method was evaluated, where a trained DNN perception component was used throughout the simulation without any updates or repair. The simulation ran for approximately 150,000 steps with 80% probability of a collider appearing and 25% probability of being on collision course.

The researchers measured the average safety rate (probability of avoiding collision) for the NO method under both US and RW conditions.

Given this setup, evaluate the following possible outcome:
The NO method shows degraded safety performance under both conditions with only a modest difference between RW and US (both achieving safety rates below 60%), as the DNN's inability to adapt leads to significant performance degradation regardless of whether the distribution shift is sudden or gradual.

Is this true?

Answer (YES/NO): NO